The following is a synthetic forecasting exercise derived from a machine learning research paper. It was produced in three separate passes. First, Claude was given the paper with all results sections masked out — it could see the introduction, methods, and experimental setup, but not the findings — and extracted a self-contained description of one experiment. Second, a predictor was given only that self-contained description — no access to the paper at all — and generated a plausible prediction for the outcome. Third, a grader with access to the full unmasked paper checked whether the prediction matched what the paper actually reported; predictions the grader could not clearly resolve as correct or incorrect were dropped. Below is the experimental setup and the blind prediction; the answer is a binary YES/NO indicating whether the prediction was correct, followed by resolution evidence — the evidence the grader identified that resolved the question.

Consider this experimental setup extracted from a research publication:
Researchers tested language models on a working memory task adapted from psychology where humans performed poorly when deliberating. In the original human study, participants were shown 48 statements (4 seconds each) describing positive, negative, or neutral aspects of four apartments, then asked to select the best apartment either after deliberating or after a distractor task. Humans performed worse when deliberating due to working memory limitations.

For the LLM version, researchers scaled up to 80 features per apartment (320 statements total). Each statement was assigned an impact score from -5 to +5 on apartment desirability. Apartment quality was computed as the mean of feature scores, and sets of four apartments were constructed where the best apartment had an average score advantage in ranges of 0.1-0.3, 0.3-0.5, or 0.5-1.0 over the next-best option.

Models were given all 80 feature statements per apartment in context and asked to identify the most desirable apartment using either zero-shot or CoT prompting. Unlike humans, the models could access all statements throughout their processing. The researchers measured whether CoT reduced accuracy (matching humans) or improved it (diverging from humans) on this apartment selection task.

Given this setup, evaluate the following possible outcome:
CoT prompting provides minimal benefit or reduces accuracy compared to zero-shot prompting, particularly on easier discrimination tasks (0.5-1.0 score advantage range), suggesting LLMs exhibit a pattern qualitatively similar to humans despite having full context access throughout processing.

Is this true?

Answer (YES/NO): NO